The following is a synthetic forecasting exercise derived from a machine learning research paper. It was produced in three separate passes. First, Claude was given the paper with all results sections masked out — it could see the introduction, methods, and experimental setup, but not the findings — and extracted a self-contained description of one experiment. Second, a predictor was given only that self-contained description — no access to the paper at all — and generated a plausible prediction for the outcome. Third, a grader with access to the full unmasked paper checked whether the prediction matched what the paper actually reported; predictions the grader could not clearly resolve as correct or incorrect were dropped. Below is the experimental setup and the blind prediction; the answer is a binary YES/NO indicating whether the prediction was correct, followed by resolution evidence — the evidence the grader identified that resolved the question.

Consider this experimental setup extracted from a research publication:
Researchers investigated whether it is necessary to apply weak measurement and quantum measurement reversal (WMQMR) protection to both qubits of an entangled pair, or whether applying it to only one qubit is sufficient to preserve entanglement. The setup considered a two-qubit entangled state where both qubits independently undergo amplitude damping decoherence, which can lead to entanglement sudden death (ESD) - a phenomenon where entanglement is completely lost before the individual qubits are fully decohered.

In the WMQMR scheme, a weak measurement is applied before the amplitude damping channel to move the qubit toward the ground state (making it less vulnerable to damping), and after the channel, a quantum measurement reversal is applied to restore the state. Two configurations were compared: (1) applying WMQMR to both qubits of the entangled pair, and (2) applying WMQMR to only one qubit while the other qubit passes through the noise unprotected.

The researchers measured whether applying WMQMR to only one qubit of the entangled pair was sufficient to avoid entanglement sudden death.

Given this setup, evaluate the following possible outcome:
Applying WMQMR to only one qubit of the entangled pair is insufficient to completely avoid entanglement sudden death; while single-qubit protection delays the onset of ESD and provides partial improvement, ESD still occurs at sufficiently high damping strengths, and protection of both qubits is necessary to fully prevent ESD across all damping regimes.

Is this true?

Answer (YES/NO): NO